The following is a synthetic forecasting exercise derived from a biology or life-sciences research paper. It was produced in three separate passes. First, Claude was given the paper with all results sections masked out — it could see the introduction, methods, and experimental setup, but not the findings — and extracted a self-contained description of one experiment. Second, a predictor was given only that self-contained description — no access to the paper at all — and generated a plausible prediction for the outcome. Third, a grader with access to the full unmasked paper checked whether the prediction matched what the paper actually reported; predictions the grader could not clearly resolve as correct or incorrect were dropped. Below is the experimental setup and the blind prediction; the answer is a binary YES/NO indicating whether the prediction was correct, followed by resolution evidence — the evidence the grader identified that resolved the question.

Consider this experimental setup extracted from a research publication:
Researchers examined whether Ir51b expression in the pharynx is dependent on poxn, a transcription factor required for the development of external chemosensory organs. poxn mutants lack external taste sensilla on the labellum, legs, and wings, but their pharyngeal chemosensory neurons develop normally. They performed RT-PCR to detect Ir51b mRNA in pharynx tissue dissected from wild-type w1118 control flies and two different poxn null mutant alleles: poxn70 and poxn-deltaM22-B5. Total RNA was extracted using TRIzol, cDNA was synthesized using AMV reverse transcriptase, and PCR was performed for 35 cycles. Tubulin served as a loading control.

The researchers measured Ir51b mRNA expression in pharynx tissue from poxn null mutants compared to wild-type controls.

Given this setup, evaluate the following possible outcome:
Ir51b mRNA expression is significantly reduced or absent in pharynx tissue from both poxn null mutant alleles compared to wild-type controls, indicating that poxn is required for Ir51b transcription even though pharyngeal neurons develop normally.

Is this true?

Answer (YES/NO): NO